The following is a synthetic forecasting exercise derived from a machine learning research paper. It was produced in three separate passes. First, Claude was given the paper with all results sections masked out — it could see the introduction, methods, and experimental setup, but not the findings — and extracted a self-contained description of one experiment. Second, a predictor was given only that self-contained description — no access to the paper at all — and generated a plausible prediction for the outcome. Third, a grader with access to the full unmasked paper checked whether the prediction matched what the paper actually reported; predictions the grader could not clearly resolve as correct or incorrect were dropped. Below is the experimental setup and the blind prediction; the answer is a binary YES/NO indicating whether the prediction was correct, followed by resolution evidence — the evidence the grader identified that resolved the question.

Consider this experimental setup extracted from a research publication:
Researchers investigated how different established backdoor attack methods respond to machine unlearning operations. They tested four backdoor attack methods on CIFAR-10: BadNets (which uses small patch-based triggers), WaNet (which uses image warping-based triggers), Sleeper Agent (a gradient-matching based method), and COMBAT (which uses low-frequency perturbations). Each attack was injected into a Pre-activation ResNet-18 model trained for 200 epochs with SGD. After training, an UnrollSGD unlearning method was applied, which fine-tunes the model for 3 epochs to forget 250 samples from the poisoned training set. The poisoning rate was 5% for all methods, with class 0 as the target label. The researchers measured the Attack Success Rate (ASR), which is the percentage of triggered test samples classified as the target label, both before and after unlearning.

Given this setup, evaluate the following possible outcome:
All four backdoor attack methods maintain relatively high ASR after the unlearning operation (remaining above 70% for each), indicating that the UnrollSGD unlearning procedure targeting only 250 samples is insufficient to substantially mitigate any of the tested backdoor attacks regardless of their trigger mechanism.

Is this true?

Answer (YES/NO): NO